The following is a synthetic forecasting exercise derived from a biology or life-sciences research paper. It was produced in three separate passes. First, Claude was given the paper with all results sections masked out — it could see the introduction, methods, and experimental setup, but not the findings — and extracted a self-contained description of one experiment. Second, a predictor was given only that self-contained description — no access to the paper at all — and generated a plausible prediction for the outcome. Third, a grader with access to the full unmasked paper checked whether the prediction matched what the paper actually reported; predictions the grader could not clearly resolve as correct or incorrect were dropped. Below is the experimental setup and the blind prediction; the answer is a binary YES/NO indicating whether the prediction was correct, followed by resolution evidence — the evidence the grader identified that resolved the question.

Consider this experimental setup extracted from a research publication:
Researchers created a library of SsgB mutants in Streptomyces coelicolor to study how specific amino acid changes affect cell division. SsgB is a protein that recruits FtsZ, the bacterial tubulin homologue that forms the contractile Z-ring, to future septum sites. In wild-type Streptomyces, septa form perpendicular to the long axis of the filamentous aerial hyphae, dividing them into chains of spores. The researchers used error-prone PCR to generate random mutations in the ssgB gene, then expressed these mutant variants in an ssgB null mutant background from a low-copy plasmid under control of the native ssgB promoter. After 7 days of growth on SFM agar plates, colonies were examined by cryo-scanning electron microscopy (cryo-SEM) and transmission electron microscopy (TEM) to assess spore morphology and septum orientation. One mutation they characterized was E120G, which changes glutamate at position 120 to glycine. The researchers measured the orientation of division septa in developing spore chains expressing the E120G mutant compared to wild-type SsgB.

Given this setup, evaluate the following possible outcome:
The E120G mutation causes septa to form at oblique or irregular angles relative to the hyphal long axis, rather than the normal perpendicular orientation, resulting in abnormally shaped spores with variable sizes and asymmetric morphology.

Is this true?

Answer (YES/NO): NO